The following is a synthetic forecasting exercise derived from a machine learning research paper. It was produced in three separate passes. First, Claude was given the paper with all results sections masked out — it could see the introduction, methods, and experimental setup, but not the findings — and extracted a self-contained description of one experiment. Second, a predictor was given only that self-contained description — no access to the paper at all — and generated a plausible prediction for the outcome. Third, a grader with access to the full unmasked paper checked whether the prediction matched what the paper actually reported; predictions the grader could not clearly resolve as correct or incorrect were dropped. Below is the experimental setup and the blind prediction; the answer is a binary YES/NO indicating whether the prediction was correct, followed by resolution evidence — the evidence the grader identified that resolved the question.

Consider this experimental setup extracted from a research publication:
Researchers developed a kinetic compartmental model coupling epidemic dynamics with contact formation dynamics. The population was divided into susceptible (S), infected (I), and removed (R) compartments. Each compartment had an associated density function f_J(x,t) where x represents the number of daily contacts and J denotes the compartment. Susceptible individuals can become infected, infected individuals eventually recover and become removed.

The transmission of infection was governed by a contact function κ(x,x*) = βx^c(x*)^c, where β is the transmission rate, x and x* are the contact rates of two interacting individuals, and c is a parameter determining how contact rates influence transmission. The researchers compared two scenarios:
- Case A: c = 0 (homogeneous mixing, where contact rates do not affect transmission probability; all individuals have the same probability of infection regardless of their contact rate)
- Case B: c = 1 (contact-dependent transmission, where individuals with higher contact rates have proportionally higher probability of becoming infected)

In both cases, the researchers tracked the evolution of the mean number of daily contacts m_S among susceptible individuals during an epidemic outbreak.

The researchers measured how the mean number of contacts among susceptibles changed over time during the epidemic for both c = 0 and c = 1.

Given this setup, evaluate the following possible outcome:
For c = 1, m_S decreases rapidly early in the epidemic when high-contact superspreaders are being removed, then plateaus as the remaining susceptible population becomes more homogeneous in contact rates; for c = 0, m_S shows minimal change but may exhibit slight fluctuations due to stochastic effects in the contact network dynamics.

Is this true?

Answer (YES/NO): NO